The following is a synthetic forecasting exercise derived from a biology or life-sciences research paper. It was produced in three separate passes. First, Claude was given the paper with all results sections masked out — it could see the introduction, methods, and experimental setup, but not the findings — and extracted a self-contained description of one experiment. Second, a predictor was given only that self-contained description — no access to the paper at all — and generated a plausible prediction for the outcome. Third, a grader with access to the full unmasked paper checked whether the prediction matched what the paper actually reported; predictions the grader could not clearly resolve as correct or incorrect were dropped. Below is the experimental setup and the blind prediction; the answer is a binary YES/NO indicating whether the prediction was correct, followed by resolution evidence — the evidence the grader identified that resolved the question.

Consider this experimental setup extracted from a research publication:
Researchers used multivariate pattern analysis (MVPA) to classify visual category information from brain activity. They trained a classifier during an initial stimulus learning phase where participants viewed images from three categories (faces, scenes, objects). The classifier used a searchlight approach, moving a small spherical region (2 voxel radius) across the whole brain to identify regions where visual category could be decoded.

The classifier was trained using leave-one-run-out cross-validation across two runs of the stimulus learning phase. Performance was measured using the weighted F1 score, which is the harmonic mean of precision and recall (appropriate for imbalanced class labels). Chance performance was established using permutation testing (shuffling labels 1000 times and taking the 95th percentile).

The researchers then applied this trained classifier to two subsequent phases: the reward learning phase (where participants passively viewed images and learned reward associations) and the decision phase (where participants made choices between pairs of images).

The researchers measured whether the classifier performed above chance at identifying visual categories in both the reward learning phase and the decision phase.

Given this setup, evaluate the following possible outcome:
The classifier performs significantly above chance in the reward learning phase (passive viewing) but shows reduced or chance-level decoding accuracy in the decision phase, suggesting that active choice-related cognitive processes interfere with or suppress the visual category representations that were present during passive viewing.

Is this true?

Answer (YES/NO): NO